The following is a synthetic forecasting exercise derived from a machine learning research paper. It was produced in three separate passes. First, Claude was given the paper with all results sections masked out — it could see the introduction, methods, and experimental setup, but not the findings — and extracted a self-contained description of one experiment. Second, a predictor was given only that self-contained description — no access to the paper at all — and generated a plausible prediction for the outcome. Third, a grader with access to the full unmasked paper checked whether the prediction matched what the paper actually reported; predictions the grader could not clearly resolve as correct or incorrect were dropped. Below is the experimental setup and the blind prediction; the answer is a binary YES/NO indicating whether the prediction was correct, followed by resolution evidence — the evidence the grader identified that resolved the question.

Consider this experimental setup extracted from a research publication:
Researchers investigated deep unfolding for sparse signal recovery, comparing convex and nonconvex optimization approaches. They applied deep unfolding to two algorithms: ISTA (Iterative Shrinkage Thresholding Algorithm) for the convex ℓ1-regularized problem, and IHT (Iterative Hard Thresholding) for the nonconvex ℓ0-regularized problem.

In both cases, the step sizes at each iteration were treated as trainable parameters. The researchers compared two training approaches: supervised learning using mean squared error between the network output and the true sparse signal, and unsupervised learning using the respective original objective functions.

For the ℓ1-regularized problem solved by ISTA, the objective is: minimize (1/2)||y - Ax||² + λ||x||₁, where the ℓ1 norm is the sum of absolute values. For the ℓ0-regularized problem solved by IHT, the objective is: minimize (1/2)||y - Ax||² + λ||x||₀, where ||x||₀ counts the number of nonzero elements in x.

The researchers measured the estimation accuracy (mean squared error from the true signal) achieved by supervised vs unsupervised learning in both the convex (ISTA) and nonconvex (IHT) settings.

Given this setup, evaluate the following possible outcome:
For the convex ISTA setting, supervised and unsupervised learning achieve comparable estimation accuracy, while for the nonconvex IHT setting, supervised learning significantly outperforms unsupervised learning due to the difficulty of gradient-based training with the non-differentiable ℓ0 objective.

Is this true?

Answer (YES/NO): NO